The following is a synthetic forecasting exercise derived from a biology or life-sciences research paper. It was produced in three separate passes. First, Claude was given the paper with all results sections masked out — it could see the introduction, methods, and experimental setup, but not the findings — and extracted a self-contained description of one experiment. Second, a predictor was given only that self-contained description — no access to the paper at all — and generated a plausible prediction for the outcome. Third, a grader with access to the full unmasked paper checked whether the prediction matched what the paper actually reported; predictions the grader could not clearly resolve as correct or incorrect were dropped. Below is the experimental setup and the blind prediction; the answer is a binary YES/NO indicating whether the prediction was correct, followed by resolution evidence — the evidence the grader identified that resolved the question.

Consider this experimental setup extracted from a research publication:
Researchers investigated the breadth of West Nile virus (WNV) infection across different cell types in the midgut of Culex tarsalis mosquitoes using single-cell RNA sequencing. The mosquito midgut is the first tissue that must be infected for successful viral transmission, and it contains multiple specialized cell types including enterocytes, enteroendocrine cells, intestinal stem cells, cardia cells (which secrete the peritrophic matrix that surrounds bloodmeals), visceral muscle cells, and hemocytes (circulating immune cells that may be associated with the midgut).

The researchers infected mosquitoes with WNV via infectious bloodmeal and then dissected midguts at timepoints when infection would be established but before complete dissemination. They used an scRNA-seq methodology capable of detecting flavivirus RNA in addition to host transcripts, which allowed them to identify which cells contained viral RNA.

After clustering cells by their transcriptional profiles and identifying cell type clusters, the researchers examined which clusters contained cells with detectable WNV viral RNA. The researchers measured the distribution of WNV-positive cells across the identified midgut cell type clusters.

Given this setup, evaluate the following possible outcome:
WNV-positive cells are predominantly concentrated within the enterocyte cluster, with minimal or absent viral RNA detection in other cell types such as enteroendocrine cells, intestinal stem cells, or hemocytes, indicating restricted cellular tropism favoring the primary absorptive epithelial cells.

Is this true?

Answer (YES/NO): NO